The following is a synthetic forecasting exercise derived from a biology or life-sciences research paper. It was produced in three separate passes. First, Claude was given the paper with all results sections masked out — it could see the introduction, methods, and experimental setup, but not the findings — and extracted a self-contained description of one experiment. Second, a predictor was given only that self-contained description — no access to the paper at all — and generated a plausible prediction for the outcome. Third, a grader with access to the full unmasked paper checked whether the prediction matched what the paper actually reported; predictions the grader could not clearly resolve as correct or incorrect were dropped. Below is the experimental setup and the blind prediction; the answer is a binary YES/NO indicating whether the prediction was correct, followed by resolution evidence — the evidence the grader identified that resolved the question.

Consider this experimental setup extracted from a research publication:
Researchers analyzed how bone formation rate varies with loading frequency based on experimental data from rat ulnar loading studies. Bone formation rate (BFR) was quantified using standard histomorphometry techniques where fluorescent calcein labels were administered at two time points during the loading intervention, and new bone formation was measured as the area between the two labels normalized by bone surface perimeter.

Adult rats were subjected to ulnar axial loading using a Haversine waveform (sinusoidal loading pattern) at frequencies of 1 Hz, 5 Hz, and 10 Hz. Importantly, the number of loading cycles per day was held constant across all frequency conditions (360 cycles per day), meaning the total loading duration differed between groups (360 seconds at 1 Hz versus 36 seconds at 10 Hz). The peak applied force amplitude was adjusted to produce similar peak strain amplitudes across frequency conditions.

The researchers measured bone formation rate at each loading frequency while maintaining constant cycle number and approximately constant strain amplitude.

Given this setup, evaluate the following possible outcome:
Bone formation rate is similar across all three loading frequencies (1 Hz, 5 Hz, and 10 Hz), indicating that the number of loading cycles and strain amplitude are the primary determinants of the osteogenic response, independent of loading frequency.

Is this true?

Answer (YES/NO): NO